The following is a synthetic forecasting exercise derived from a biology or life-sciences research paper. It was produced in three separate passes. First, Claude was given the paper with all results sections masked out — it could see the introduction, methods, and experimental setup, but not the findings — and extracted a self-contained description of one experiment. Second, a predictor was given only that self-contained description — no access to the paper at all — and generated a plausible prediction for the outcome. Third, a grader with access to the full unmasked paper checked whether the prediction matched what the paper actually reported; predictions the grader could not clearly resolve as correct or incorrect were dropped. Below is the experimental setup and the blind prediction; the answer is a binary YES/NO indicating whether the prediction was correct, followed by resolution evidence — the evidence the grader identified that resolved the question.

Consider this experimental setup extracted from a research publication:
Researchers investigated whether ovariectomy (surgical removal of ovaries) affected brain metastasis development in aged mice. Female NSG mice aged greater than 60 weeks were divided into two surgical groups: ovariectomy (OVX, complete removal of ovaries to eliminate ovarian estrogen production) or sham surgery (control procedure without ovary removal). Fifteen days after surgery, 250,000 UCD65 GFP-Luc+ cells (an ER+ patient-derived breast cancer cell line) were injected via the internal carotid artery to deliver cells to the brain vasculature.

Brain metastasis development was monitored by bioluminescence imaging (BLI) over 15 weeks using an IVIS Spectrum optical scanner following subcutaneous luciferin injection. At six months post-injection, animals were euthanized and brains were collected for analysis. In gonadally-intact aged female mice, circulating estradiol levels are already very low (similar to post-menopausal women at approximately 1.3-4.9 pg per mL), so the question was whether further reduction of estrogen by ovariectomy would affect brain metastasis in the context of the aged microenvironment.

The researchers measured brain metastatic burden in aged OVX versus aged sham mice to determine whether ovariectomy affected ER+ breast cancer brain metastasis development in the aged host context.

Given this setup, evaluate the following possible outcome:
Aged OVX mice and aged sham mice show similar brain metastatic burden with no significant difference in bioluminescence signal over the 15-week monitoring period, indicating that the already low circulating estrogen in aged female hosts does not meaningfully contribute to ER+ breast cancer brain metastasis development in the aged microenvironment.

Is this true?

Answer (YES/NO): YES